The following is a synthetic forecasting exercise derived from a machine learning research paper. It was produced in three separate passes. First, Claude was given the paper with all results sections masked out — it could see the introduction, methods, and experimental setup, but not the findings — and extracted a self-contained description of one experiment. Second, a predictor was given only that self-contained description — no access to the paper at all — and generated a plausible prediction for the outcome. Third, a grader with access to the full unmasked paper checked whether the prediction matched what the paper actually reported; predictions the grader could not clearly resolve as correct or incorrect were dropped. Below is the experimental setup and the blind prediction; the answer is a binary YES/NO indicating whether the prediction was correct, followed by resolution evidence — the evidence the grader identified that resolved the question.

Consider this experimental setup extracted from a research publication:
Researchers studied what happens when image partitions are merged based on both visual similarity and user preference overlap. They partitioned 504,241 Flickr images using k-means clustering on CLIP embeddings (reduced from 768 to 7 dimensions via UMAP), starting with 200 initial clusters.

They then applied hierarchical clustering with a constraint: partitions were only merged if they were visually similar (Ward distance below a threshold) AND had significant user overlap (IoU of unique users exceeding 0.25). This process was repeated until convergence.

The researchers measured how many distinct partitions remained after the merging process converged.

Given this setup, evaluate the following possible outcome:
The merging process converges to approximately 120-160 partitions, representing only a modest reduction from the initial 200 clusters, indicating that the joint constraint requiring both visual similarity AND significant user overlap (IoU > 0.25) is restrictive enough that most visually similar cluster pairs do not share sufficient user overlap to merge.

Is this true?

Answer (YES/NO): NO